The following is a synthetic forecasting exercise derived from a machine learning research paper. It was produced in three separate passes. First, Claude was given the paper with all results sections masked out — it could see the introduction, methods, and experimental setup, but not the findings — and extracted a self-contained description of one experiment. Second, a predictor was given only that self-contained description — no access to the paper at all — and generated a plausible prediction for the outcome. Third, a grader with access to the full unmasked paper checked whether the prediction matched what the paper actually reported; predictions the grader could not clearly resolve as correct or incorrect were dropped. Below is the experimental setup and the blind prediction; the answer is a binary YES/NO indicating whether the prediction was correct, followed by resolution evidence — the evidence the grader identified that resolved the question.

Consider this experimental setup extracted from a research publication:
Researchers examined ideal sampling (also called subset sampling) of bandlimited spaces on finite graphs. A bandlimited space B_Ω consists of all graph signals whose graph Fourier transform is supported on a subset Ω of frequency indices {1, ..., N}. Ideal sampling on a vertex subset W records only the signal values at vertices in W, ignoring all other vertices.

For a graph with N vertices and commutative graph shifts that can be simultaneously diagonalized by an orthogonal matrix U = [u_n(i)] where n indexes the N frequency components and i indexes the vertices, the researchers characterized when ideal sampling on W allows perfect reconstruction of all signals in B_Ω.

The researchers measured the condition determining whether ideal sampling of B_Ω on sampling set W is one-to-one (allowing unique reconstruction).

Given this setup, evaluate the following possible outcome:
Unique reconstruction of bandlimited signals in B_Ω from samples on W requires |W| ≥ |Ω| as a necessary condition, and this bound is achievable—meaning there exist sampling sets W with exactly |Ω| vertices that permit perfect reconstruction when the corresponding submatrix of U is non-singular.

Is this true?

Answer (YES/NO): YES